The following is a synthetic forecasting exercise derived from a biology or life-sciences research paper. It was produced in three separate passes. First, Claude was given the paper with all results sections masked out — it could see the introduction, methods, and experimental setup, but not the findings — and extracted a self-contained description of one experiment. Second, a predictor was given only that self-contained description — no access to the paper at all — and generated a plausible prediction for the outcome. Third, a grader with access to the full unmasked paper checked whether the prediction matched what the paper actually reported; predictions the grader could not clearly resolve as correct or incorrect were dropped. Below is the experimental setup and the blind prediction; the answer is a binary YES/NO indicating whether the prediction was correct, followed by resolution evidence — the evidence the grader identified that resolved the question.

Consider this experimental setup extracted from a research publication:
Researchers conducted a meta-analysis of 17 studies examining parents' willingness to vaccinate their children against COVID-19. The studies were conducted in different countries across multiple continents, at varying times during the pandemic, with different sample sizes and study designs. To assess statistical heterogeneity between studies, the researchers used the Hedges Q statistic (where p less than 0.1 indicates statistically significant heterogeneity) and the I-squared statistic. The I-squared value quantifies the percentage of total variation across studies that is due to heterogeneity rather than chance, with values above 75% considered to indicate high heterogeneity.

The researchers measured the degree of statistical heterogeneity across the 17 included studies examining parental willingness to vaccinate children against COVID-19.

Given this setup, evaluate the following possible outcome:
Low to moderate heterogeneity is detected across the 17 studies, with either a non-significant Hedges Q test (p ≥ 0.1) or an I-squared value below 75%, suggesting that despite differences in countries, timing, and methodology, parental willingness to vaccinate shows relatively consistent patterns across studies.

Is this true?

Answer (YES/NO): NO